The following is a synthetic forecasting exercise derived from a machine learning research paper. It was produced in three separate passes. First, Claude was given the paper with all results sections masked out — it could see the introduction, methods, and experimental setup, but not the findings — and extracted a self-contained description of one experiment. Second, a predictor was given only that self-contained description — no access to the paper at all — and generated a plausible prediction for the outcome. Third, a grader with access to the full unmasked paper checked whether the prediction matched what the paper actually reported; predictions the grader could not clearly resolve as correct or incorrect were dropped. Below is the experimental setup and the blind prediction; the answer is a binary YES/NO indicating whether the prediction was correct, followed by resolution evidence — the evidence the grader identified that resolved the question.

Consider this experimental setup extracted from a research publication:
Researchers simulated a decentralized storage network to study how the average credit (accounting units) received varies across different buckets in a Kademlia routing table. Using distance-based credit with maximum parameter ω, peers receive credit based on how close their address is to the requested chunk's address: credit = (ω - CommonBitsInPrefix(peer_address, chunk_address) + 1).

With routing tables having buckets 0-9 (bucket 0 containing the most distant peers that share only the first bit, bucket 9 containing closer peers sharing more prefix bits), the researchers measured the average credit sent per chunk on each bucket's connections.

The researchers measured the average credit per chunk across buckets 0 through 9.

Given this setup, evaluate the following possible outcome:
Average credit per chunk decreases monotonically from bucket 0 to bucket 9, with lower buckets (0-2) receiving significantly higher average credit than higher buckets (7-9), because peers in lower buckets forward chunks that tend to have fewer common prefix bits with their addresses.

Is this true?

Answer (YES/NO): YES